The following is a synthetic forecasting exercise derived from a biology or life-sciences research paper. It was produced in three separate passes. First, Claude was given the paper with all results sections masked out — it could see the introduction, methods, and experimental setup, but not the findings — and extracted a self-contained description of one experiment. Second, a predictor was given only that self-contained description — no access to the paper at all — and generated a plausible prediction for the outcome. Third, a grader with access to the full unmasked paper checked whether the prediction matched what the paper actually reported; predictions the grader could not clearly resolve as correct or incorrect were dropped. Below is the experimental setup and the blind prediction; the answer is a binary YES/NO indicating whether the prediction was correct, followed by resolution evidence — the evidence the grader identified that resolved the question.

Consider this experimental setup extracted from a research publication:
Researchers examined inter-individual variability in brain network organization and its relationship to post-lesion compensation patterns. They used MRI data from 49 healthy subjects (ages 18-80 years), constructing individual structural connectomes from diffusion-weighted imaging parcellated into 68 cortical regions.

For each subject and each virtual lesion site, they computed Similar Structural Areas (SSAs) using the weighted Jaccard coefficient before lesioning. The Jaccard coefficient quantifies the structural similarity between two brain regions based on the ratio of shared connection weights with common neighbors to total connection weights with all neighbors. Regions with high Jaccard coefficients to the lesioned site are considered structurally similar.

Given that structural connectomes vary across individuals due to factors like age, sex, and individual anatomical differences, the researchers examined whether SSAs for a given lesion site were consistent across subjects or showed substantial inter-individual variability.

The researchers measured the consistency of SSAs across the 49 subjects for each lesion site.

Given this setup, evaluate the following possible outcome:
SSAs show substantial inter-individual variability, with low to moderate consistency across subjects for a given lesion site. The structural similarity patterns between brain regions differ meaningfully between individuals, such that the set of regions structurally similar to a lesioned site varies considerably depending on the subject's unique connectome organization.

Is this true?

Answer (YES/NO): NO